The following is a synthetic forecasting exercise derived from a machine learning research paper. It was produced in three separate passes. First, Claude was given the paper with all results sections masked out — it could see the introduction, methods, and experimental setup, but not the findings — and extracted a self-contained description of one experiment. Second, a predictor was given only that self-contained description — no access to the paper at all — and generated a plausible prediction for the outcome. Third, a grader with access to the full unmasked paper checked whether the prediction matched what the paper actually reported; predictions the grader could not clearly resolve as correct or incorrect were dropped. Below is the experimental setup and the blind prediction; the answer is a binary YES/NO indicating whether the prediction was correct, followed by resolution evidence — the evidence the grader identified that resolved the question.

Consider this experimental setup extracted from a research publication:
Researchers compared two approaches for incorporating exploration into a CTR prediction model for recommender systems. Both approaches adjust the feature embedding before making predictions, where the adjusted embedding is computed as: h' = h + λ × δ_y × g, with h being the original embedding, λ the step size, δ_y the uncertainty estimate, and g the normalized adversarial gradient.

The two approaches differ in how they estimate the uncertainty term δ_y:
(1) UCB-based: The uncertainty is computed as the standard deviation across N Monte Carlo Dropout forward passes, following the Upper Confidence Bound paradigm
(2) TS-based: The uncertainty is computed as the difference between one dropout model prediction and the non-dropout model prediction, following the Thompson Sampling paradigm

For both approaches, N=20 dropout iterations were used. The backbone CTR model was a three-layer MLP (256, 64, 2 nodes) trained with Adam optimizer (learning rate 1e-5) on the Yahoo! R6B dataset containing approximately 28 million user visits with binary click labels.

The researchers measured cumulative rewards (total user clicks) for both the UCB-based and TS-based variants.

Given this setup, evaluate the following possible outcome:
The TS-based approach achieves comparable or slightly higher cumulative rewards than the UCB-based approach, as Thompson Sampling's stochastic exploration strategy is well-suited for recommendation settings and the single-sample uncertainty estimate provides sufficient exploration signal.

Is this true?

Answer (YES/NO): YES